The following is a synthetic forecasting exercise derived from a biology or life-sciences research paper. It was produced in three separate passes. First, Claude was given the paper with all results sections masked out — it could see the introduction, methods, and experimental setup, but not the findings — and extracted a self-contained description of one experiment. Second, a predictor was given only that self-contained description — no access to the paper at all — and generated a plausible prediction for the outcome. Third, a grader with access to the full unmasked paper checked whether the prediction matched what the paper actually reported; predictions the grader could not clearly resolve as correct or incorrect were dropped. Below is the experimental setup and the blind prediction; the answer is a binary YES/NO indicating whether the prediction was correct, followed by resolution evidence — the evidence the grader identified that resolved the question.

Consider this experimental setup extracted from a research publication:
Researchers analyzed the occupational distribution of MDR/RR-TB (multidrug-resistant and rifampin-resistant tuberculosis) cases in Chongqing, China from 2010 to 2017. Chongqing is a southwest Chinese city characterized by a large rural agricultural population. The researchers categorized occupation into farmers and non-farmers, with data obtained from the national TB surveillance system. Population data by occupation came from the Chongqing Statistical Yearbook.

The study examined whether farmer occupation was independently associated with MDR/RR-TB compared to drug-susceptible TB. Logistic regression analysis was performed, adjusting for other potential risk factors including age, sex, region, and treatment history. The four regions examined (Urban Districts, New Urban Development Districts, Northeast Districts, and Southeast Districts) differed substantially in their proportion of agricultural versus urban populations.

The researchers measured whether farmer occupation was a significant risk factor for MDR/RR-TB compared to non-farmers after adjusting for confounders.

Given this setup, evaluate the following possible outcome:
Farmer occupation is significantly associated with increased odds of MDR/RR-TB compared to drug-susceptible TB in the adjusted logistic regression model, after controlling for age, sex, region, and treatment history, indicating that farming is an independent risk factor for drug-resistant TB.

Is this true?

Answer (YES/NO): NO